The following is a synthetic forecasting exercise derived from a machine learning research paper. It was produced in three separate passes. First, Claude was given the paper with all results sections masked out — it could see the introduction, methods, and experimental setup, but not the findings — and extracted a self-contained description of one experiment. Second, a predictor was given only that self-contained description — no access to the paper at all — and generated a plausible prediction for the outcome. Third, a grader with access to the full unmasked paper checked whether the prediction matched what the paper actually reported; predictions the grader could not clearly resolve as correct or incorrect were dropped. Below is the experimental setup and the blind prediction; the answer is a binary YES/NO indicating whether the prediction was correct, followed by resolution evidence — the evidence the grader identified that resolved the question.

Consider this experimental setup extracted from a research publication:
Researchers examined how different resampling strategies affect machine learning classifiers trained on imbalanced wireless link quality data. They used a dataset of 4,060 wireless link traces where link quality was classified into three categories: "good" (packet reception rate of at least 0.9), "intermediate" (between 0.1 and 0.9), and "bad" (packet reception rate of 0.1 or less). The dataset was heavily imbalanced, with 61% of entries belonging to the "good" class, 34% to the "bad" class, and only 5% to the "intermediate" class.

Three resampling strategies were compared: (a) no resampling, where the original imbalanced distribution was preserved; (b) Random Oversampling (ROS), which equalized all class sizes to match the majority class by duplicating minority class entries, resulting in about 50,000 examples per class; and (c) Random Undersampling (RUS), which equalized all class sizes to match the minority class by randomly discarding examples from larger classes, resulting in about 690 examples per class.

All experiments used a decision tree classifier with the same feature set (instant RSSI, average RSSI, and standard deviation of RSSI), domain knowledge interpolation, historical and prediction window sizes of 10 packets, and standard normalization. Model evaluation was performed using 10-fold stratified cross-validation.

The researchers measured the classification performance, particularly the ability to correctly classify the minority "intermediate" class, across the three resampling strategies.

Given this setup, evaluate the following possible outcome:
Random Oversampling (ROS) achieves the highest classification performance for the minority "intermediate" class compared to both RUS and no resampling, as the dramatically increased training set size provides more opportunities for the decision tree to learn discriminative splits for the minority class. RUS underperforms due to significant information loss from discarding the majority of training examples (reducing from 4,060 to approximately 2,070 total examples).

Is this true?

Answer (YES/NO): NO